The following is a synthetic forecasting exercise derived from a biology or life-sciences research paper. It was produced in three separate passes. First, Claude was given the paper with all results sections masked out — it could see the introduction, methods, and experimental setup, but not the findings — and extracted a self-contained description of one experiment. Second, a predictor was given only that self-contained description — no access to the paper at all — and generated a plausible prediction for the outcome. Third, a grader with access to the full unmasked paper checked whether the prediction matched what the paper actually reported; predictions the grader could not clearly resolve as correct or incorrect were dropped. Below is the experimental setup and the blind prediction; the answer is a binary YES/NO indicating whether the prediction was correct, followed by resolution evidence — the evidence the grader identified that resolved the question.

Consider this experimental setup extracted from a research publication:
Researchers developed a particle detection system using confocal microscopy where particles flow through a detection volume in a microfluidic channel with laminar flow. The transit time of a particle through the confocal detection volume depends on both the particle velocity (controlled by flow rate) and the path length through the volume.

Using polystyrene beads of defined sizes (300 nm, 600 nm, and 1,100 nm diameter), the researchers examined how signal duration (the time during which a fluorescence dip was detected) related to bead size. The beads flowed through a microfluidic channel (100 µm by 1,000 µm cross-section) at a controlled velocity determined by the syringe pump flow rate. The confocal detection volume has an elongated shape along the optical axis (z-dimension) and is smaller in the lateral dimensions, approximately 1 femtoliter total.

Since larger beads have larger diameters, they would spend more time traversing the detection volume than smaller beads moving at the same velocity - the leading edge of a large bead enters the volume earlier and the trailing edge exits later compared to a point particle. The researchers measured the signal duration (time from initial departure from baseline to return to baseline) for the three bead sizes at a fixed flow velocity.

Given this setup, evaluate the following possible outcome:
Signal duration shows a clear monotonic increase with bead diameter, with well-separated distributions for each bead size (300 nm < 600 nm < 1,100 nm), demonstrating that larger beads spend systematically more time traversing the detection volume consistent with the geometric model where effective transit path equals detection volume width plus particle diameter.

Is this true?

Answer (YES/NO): YES